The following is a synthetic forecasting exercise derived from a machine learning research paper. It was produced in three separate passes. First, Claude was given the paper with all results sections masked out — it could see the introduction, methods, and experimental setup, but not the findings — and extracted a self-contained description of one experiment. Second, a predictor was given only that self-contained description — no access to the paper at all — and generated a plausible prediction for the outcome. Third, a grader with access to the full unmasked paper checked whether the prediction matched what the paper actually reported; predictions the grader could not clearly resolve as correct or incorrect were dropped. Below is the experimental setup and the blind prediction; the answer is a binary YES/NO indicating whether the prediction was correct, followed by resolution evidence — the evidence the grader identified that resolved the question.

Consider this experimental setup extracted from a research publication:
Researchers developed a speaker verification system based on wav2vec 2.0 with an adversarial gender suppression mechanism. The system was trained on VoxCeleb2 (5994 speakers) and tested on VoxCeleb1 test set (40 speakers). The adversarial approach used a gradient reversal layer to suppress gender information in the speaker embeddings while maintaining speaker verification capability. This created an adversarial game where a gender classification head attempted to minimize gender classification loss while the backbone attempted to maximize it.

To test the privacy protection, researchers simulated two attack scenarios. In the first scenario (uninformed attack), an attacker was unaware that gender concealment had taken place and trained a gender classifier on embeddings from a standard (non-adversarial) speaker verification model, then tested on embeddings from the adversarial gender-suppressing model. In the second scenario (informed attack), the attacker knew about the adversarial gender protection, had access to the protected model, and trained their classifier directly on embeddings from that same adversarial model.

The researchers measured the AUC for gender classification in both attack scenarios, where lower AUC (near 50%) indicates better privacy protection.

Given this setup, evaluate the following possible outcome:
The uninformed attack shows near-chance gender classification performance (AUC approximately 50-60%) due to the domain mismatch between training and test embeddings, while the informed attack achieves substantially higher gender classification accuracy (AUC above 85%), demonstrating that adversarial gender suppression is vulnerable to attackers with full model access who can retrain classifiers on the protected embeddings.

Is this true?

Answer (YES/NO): NO